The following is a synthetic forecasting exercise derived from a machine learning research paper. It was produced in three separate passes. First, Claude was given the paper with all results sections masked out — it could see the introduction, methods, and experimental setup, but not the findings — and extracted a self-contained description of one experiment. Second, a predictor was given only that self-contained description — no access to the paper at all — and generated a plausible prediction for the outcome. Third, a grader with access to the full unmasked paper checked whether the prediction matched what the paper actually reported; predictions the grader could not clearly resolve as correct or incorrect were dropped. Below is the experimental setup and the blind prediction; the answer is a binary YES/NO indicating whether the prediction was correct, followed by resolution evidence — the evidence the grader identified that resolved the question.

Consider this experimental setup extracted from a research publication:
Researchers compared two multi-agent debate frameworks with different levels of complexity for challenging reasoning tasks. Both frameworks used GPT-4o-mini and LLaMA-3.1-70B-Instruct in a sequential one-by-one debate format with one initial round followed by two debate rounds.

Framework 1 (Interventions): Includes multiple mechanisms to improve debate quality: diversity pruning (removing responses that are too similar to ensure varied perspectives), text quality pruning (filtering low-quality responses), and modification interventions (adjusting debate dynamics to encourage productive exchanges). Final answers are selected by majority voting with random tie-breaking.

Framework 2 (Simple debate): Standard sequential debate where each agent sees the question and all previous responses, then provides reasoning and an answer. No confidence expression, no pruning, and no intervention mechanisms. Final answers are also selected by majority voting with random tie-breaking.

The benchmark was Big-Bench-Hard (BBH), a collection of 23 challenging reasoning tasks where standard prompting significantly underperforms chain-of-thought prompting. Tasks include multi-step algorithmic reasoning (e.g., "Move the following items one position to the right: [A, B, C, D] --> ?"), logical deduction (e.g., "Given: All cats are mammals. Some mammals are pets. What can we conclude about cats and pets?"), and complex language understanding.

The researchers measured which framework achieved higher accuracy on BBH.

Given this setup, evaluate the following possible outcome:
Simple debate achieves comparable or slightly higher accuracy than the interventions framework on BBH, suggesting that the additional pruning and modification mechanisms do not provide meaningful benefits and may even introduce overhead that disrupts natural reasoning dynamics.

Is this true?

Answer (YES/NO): YES